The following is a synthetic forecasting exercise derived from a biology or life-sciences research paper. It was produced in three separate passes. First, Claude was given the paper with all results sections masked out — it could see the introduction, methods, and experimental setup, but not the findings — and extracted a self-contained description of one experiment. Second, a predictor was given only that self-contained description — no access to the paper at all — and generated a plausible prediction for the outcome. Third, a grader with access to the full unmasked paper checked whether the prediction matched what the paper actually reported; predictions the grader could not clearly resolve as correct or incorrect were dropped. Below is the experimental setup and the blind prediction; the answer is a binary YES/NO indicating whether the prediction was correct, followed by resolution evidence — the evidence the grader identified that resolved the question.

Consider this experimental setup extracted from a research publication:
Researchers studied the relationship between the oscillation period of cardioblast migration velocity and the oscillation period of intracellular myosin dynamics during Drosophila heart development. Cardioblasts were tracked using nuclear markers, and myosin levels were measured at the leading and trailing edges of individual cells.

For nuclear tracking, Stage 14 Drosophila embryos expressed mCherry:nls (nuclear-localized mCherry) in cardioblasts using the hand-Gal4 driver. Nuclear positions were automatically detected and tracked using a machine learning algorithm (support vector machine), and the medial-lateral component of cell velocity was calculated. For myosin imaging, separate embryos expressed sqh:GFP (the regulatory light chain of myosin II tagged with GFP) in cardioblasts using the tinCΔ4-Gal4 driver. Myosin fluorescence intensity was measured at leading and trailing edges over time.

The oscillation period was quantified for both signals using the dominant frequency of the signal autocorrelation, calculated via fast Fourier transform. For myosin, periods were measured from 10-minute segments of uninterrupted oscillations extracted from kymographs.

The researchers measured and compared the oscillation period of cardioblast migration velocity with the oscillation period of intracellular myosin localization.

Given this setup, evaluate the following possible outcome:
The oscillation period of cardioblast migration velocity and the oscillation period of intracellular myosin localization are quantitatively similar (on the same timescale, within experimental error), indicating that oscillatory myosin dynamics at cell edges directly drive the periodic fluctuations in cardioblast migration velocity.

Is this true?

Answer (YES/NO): NO